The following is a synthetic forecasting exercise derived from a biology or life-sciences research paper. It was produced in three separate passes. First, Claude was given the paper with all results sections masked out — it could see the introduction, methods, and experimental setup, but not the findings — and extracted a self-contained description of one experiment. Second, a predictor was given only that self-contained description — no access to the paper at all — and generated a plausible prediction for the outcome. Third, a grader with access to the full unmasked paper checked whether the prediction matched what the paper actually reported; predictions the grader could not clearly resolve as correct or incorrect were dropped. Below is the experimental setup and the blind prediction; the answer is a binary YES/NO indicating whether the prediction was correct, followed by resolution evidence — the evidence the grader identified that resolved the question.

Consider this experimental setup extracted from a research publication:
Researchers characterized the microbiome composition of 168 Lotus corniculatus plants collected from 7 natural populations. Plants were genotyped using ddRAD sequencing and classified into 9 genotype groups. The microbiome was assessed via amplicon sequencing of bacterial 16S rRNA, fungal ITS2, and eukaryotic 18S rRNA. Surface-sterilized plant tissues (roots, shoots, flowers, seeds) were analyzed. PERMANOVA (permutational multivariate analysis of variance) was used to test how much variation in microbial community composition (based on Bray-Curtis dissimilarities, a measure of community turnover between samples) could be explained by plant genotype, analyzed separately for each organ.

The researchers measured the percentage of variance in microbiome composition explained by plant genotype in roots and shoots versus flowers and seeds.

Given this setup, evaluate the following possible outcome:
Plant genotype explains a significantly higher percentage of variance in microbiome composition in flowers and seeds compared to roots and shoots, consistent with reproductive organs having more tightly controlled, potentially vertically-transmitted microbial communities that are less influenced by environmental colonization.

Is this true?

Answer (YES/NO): YES